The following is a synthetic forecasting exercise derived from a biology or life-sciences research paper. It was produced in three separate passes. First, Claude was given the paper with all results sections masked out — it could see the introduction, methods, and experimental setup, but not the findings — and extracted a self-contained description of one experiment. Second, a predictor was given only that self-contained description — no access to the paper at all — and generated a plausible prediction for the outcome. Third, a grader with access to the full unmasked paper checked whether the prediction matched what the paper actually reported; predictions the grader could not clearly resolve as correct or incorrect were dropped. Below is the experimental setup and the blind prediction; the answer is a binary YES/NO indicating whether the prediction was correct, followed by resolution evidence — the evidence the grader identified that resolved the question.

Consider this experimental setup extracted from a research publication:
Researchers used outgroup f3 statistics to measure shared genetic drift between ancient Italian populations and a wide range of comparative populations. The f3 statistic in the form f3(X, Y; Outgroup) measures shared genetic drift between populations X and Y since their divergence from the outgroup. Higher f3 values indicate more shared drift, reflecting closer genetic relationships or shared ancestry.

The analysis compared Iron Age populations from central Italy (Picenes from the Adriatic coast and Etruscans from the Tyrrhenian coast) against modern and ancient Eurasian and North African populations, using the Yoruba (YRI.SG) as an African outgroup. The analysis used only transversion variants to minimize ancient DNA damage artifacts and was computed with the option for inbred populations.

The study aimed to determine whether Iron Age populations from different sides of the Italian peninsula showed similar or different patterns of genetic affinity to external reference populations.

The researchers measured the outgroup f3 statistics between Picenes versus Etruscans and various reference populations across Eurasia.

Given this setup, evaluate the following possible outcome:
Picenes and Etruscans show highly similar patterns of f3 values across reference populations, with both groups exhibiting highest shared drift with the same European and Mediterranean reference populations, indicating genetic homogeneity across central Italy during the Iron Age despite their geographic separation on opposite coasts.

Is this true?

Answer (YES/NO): NO